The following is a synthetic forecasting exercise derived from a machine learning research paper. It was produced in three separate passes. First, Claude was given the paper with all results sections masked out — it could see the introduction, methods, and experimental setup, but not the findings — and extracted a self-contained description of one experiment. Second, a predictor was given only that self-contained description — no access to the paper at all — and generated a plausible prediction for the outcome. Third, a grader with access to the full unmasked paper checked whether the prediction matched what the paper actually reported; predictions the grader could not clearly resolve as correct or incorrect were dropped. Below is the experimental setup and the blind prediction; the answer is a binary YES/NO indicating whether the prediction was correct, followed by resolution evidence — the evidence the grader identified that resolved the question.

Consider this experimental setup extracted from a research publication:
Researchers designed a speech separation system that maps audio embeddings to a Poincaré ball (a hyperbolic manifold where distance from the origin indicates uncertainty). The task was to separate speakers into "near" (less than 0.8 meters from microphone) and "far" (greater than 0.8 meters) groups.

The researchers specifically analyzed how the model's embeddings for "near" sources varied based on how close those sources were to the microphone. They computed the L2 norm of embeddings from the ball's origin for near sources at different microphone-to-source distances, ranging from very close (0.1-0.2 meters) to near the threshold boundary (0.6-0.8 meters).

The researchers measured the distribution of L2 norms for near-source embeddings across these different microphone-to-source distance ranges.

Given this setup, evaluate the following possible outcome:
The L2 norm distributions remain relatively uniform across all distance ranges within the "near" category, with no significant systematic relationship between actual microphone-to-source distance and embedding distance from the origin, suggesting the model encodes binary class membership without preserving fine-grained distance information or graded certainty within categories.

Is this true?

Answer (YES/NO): NO